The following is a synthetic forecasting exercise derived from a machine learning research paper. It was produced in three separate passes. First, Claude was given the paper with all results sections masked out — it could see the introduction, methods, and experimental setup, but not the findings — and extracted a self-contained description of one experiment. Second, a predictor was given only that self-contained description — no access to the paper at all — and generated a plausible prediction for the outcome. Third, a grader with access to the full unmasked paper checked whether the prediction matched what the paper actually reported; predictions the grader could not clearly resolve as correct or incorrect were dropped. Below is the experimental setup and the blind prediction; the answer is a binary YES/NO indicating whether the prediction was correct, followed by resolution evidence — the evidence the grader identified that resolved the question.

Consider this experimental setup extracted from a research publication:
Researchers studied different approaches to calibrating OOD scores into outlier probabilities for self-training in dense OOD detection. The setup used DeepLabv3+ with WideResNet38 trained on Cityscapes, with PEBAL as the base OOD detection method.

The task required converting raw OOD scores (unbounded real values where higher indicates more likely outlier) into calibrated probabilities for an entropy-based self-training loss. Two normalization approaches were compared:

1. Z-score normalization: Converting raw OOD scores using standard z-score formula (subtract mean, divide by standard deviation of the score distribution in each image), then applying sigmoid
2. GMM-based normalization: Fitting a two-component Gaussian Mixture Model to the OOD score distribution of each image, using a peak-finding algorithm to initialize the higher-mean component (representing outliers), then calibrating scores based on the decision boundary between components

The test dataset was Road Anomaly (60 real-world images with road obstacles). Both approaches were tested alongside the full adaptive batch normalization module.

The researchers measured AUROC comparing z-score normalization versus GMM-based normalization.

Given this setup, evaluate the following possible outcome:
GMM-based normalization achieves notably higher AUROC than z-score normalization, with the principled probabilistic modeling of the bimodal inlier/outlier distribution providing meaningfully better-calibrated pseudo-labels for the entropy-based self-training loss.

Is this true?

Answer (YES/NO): NO